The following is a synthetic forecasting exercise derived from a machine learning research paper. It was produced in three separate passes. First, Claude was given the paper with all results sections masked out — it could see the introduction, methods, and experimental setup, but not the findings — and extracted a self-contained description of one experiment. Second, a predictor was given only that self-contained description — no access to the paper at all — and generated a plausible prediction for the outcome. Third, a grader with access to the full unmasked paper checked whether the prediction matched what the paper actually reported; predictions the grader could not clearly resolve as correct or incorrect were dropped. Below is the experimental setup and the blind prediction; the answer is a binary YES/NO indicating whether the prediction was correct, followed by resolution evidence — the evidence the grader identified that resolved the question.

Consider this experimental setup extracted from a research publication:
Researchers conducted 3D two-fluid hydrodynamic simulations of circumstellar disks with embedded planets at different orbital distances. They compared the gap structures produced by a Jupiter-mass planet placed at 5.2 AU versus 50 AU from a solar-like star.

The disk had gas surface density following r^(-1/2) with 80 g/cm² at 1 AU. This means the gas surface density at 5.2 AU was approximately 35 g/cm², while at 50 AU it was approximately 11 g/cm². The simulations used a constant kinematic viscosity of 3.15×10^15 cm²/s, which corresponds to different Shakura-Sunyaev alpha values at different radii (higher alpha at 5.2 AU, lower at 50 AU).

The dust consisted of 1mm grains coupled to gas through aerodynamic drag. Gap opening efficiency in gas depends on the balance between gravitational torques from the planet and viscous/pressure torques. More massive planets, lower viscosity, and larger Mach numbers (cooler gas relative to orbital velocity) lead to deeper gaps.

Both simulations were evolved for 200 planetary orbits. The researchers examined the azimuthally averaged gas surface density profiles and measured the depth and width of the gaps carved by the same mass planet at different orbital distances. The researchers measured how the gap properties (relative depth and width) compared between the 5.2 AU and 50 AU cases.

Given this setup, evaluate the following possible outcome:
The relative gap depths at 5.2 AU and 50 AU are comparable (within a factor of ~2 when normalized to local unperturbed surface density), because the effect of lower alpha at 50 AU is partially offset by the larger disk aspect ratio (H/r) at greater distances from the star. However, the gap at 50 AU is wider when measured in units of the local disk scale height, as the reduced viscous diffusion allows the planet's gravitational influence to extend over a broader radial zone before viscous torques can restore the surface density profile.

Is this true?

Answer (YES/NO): NO